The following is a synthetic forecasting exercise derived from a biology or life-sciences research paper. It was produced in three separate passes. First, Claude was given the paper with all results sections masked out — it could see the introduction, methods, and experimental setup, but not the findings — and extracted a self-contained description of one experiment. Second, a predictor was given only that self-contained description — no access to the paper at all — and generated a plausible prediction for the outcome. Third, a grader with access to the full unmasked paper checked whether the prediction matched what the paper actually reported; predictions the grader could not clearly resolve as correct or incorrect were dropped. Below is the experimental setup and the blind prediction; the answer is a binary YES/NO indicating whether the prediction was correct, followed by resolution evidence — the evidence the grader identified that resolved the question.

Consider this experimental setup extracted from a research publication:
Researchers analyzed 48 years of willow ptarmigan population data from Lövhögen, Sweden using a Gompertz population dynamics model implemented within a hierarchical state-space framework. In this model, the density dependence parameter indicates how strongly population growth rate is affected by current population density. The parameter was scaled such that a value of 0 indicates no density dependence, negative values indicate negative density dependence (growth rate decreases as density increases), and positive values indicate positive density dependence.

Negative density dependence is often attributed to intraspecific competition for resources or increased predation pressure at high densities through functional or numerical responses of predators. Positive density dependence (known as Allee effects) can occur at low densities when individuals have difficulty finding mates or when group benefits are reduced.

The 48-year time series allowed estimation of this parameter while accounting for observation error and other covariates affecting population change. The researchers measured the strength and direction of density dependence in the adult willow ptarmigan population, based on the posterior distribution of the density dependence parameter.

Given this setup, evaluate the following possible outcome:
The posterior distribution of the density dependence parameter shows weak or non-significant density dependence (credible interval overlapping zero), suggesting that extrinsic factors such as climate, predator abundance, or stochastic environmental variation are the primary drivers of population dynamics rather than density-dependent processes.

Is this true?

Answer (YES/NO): NO